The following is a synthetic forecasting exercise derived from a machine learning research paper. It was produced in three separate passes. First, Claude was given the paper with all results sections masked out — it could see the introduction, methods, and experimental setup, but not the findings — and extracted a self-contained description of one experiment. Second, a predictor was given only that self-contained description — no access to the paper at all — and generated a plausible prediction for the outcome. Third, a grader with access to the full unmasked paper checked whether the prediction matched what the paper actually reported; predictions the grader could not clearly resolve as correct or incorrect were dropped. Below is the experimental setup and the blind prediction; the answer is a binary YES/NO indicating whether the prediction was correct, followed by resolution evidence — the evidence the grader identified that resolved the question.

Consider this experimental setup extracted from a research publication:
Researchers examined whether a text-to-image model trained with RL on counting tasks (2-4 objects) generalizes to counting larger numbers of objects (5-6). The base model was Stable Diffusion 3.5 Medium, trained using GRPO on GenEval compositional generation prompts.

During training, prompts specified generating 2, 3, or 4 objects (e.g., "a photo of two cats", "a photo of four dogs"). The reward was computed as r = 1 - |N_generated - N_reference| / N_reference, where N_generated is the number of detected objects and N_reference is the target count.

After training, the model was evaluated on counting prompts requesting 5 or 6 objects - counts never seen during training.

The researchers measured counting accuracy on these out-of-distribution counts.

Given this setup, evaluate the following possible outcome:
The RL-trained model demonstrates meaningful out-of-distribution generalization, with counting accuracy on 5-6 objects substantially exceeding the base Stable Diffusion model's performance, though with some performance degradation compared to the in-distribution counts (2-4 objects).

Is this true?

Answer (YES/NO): YES